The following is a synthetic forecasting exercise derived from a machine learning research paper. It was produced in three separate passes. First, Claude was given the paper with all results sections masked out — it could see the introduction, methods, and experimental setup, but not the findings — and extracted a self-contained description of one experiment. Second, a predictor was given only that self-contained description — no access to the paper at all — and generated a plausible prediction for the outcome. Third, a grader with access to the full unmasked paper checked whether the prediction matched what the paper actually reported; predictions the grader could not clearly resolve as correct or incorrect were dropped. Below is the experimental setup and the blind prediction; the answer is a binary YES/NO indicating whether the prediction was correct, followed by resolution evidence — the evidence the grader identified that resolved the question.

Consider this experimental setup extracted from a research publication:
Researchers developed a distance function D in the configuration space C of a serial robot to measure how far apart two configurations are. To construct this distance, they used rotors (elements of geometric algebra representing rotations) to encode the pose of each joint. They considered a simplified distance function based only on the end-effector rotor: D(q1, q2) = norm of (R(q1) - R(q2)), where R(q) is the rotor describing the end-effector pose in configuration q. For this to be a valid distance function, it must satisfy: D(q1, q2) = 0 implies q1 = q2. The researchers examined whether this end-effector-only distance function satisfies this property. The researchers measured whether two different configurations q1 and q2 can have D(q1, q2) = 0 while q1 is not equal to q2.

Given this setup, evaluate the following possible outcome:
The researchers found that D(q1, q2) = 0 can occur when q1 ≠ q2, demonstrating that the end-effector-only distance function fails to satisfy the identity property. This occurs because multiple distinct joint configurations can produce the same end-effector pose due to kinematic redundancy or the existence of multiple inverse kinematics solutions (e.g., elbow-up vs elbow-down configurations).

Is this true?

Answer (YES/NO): YES